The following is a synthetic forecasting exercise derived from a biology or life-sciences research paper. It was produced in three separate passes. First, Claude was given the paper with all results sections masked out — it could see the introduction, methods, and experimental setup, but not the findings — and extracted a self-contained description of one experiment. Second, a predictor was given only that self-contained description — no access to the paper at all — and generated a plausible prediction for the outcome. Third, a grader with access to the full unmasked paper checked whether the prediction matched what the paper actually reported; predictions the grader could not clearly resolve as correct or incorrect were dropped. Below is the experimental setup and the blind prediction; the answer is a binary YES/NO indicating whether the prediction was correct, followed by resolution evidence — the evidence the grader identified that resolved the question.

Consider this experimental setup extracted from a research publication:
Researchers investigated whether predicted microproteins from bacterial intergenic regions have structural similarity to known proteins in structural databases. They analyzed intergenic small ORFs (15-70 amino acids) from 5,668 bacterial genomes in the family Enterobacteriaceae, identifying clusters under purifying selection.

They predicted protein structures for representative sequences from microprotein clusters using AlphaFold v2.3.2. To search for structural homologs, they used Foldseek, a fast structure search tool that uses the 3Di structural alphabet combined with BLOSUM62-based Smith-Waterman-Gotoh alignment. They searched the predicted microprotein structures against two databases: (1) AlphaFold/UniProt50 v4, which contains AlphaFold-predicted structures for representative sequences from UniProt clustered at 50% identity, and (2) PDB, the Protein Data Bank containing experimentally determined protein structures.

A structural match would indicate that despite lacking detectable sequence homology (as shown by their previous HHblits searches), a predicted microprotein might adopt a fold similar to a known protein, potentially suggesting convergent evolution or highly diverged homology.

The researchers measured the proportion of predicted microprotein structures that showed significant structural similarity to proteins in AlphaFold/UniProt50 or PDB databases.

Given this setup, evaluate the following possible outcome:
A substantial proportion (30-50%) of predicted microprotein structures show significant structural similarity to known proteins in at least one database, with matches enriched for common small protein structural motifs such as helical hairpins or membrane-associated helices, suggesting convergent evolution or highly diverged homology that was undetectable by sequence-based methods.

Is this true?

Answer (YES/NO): NO